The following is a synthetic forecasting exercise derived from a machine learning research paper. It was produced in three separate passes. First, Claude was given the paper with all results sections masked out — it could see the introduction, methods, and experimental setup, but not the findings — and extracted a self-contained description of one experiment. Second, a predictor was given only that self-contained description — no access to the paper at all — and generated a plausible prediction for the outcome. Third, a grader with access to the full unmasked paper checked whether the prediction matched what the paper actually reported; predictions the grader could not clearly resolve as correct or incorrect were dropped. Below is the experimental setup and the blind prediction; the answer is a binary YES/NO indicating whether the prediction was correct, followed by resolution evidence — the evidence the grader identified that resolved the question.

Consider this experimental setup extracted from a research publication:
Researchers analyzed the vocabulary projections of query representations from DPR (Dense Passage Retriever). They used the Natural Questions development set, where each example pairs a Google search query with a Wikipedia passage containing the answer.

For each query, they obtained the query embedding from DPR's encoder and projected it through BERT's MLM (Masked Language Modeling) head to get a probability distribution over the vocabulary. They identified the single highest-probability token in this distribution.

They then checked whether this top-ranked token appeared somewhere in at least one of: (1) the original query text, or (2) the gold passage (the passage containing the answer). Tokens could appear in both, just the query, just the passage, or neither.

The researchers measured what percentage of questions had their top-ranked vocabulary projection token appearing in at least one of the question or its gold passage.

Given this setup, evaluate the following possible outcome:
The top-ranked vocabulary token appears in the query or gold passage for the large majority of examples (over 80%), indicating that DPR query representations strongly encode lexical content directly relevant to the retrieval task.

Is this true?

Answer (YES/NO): YES